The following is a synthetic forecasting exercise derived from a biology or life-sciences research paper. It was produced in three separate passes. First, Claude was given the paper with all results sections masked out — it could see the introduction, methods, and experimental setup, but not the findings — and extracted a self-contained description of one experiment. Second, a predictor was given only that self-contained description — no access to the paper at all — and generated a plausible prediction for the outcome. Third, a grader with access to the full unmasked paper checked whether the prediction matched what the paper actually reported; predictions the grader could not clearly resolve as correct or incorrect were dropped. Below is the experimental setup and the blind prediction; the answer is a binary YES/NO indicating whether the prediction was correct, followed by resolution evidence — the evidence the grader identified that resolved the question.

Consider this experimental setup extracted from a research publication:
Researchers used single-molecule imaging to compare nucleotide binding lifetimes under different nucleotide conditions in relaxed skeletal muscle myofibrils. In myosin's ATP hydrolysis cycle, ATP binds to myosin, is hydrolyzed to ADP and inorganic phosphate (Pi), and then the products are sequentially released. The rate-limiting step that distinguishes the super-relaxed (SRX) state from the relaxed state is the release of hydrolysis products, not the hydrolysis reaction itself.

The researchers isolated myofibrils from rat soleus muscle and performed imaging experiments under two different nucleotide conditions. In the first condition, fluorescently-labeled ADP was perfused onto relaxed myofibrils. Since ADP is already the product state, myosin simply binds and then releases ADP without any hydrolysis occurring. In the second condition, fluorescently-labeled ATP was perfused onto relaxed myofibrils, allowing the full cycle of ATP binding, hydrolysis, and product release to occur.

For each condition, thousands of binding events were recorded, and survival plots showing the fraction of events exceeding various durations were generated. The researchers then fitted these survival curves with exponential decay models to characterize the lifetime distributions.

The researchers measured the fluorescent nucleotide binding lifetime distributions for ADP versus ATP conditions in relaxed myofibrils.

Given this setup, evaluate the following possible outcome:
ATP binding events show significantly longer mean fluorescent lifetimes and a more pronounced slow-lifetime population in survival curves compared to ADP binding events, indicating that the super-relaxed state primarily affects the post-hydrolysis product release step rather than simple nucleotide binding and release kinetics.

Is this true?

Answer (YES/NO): YES